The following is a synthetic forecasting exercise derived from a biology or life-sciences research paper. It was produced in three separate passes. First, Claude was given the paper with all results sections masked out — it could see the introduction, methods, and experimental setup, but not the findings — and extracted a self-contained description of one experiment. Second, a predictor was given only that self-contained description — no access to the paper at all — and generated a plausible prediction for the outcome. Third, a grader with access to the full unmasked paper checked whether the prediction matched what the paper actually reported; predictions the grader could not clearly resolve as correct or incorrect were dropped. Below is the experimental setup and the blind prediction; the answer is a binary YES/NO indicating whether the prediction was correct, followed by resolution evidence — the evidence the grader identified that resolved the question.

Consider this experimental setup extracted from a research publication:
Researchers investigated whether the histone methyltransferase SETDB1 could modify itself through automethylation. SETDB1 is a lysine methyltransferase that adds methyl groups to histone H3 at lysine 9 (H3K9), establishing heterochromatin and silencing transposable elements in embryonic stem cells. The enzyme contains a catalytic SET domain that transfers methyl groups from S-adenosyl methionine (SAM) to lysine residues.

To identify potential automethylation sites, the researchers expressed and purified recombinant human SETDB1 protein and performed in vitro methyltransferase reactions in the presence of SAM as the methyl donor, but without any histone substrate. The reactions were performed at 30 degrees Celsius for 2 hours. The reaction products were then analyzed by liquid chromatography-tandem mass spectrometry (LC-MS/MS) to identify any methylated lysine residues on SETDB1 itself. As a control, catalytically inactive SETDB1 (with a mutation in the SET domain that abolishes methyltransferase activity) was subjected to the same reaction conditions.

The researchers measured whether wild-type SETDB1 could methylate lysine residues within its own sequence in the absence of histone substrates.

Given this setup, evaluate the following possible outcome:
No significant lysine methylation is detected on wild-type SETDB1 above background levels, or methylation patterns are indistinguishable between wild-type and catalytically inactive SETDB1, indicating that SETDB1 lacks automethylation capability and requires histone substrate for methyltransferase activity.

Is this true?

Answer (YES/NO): NO